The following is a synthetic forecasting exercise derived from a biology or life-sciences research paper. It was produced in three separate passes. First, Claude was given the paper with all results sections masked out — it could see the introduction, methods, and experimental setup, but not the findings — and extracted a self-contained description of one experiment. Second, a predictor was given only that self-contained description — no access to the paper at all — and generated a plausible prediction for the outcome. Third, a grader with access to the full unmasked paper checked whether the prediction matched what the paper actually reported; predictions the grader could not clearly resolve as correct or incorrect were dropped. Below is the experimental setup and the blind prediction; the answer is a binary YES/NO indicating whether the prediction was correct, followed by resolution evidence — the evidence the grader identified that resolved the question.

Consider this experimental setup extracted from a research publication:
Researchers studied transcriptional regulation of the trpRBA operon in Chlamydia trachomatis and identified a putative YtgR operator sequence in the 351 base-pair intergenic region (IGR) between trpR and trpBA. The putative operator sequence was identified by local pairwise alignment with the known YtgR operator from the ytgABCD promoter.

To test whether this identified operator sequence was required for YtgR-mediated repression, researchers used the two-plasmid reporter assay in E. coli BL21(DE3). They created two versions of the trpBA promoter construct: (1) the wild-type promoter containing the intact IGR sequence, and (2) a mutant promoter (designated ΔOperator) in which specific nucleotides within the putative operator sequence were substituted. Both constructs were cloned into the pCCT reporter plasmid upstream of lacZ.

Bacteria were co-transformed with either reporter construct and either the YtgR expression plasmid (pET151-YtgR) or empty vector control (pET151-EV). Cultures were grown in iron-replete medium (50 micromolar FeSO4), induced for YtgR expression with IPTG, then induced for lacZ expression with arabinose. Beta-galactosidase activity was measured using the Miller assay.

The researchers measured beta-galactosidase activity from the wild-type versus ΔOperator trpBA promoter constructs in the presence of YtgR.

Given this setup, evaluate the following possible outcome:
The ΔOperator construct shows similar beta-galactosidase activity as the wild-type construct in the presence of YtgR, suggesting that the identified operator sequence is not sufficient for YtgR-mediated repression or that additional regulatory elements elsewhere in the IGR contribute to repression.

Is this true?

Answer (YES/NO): NO